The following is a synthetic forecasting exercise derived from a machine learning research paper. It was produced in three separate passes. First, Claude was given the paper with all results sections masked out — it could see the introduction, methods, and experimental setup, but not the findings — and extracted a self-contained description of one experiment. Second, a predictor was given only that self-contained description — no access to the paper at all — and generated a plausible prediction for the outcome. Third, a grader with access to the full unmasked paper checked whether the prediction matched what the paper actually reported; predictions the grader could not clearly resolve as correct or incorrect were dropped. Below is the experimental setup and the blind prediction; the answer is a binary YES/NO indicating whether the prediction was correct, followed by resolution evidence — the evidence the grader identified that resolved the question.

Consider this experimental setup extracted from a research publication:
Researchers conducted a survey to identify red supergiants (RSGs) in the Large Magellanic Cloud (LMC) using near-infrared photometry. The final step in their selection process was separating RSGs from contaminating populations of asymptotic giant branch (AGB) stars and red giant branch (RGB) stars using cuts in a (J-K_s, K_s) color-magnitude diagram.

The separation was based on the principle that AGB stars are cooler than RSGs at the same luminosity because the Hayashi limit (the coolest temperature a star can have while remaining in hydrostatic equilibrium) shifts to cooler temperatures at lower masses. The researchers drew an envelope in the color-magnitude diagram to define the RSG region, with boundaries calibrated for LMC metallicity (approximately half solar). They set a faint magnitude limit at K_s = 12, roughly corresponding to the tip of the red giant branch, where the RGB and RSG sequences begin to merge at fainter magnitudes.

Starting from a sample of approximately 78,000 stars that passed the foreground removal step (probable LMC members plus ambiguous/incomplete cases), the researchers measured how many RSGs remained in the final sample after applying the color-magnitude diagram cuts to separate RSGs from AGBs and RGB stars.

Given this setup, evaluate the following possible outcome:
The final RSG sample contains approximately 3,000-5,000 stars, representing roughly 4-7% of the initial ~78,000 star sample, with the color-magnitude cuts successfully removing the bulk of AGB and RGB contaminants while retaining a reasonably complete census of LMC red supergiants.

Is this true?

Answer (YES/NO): YES